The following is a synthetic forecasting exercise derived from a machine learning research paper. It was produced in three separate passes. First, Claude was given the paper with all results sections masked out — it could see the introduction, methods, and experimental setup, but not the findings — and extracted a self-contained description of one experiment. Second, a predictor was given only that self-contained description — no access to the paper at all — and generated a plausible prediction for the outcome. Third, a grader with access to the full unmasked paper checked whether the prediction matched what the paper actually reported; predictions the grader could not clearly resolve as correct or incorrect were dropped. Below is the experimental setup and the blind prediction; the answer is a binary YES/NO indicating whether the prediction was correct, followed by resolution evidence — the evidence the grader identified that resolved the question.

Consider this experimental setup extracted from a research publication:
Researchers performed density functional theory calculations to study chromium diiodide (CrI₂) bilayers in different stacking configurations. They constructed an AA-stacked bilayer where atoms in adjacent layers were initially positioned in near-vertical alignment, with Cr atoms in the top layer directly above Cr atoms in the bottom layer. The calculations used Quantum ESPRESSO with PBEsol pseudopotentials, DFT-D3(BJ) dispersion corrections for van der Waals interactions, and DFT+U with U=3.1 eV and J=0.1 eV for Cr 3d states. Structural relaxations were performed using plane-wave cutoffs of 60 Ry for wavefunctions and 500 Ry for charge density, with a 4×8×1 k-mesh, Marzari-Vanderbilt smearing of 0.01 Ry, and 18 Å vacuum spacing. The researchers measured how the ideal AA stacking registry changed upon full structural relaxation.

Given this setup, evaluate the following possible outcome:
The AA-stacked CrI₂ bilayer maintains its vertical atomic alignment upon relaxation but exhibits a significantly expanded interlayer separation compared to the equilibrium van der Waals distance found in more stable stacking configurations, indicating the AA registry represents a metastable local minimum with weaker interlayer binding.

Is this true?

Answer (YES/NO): NO